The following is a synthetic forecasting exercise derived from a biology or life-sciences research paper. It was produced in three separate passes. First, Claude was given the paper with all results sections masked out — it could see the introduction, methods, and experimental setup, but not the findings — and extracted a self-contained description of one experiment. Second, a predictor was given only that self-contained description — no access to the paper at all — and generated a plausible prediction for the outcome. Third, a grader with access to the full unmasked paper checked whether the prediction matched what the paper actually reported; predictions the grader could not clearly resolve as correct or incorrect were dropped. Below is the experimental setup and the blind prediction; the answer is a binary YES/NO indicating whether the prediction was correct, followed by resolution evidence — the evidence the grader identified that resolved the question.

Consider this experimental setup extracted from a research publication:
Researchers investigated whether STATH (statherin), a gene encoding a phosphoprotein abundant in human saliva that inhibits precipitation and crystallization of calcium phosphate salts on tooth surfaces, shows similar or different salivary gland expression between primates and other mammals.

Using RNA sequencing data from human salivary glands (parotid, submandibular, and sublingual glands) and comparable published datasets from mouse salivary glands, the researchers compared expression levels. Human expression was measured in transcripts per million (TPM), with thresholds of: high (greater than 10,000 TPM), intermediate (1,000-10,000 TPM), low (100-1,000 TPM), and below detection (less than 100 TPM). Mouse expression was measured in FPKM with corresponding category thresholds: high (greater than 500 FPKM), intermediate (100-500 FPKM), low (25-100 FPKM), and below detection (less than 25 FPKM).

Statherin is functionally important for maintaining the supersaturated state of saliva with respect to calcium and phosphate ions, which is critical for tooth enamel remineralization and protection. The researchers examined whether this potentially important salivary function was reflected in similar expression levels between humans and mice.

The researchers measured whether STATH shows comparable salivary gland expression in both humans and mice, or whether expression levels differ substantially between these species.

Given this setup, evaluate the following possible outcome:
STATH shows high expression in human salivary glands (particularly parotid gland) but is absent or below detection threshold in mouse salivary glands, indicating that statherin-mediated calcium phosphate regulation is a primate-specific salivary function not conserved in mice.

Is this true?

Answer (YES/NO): YES